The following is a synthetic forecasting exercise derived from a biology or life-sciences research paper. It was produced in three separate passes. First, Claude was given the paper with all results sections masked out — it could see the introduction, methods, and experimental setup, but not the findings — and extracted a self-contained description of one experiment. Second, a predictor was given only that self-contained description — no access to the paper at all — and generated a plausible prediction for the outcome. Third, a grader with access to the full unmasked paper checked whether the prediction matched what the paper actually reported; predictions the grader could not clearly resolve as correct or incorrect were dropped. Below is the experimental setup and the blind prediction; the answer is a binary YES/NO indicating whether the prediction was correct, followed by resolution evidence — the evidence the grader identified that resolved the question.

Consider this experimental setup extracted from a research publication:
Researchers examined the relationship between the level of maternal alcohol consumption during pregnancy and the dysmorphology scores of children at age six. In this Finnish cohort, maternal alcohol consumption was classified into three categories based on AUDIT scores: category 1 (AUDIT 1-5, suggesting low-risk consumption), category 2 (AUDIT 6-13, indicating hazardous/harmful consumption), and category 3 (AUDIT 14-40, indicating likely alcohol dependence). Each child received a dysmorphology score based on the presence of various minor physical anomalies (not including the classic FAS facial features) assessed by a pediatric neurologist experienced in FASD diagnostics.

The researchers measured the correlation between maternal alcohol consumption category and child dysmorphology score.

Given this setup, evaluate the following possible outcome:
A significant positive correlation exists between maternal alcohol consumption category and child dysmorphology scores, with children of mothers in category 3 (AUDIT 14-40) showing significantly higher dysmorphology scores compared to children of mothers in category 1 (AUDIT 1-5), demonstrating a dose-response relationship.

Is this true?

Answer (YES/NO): NO